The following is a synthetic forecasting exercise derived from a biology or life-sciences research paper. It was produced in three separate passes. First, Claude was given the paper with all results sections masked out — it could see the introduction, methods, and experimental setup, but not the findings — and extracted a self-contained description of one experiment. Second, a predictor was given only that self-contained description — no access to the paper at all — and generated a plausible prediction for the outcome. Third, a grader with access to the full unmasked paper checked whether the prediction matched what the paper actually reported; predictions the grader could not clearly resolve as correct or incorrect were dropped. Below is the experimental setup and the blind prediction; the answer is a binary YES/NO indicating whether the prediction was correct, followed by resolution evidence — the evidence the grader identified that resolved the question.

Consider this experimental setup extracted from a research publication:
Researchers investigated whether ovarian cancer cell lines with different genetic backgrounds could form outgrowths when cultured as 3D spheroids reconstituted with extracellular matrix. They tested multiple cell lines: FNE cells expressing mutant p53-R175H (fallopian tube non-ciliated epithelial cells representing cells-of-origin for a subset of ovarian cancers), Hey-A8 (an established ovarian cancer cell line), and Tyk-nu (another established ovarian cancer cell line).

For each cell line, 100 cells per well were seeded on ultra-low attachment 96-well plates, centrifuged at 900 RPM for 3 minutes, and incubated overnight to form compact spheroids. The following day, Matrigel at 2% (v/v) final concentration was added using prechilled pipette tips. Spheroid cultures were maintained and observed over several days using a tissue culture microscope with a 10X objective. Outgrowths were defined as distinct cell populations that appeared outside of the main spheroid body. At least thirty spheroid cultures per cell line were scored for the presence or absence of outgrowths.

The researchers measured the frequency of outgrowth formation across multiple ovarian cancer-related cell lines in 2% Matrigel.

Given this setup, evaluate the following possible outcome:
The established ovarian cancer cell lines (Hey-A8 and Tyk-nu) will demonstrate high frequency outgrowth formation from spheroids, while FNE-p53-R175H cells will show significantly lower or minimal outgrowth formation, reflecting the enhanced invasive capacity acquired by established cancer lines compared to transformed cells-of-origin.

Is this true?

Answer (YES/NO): NO